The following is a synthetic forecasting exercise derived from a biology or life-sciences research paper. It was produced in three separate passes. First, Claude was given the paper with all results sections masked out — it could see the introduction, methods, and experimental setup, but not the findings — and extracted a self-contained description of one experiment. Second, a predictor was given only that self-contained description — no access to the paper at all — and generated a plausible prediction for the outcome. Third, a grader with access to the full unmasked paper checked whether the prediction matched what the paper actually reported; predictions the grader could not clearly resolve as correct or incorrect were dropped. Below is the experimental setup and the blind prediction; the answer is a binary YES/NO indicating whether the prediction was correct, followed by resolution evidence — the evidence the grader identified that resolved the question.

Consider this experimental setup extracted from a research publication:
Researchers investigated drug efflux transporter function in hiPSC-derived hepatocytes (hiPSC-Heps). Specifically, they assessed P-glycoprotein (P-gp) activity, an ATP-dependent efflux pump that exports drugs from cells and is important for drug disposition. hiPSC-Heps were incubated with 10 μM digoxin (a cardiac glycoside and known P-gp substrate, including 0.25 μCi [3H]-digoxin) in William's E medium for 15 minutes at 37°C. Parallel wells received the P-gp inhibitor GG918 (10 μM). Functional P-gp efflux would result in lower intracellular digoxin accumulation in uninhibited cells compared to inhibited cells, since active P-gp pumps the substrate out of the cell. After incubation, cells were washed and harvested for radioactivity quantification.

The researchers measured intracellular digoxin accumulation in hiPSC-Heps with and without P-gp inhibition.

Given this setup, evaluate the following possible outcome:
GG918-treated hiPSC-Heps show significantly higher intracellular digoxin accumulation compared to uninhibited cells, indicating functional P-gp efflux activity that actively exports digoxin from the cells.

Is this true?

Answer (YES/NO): YES